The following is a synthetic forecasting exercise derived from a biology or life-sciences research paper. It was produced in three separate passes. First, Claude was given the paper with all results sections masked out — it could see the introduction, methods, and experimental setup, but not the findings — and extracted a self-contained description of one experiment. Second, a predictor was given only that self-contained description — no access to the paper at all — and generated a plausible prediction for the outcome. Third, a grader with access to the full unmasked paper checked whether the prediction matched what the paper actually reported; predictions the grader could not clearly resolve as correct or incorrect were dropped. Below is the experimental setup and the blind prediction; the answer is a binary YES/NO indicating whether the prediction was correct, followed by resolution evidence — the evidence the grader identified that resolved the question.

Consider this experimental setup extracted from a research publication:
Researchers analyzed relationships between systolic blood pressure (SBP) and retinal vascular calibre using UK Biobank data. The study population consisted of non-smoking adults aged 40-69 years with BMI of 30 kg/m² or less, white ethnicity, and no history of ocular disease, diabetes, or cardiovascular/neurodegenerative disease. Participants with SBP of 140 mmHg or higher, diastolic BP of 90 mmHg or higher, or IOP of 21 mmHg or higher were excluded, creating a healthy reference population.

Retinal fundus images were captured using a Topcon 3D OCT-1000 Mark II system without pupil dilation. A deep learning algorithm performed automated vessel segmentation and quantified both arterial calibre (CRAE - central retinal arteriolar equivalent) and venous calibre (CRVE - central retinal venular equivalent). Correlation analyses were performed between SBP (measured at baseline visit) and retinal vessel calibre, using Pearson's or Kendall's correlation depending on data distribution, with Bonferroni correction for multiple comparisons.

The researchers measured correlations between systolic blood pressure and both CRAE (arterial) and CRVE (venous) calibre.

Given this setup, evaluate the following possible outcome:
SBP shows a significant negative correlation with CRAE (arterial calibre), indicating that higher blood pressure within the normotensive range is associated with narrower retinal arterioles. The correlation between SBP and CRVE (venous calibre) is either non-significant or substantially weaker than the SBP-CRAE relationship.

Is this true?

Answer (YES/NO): YES